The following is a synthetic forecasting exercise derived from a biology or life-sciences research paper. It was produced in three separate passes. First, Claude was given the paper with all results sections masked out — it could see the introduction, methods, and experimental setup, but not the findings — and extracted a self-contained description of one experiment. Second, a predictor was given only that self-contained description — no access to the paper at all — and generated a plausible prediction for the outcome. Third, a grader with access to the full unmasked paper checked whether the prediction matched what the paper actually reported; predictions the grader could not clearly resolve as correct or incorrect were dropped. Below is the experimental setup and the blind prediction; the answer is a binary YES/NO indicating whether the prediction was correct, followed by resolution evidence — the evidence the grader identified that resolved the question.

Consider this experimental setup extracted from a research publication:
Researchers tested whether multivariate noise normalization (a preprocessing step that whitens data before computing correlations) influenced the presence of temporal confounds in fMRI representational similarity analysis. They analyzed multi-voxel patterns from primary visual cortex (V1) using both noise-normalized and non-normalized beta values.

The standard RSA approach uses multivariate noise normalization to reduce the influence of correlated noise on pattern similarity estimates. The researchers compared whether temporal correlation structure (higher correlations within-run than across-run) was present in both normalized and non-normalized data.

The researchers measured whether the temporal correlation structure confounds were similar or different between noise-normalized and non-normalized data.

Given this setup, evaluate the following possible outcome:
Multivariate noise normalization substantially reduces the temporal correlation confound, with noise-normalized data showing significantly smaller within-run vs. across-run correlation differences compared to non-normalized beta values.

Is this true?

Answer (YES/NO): NO